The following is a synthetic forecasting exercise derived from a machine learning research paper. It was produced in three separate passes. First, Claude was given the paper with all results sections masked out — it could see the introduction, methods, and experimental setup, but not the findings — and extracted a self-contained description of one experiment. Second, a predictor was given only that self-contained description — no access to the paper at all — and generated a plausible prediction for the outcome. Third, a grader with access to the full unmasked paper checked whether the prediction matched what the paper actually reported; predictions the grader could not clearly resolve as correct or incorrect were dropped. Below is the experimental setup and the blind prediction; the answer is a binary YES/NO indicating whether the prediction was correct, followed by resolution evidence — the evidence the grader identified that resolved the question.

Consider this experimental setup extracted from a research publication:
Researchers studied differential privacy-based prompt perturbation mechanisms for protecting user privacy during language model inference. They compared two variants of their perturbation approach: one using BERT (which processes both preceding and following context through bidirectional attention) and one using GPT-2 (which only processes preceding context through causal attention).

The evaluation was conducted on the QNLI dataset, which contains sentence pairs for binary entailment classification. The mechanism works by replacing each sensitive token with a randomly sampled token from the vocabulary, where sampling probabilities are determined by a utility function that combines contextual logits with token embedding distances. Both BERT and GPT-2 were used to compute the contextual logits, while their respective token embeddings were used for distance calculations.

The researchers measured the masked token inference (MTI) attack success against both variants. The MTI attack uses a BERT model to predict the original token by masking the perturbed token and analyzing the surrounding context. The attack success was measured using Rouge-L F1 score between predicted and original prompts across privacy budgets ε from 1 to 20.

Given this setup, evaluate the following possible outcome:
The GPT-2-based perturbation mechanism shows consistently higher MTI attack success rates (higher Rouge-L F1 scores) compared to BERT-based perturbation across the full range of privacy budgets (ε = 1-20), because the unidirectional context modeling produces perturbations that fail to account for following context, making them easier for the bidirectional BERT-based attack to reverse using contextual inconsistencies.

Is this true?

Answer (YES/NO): NO